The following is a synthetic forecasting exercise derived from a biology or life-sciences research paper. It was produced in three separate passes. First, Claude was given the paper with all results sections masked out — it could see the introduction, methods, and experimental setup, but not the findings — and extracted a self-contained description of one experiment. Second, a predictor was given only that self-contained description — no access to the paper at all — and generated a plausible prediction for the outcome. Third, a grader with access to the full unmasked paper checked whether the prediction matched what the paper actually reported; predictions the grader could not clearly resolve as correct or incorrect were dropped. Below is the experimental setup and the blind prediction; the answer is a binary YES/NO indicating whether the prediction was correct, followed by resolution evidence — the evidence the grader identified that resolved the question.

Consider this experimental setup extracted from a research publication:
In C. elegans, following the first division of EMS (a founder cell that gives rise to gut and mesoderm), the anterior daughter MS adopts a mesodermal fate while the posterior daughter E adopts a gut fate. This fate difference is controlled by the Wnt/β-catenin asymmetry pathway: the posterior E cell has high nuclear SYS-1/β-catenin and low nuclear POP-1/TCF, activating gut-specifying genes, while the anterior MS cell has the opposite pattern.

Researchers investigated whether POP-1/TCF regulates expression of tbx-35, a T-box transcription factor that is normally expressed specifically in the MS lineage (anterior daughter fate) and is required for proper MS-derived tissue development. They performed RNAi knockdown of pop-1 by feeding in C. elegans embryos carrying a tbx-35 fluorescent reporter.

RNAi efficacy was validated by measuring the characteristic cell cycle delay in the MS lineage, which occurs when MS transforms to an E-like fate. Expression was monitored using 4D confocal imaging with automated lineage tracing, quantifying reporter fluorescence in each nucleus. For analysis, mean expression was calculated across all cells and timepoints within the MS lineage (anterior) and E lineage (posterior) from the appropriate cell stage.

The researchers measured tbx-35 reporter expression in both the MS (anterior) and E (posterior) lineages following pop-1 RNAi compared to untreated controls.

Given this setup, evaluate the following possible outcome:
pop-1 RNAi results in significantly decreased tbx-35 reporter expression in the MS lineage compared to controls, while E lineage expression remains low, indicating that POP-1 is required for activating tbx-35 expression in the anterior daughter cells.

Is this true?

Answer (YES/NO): NO